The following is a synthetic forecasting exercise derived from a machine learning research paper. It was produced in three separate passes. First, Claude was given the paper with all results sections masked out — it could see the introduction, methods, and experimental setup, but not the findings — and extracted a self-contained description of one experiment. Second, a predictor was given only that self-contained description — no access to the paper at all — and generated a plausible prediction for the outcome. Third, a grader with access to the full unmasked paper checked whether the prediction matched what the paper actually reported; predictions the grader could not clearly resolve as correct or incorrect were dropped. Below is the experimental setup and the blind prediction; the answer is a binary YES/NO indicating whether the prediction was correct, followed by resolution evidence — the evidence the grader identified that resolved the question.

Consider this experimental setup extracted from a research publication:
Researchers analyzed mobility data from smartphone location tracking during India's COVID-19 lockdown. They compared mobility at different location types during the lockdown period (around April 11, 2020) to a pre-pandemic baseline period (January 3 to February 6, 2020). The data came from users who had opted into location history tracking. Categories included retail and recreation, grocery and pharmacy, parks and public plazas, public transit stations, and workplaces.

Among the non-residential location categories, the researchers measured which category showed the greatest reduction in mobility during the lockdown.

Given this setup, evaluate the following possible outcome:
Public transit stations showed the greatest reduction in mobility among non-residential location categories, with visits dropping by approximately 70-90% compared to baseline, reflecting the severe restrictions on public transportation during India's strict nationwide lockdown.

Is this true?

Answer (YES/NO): NO